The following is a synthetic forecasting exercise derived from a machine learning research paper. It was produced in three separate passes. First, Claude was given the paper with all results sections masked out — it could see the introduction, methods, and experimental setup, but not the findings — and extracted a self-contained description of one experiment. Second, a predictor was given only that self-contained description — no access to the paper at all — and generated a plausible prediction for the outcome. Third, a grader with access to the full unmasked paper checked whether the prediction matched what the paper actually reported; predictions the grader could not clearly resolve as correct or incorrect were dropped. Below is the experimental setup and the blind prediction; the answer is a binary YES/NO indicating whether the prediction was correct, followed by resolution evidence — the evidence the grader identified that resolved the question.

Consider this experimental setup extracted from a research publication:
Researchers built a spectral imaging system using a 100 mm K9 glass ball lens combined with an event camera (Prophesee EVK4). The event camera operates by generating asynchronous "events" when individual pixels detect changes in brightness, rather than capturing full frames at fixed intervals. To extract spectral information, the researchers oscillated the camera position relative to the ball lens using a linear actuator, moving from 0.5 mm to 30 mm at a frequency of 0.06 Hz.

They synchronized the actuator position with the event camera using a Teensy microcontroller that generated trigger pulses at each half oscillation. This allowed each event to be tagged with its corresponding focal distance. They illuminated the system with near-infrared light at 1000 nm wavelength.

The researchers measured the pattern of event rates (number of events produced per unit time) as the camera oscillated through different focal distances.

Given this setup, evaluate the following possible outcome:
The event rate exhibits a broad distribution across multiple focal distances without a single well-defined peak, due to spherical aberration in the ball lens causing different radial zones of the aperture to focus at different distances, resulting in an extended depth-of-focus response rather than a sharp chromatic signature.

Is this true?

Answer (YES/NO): NO